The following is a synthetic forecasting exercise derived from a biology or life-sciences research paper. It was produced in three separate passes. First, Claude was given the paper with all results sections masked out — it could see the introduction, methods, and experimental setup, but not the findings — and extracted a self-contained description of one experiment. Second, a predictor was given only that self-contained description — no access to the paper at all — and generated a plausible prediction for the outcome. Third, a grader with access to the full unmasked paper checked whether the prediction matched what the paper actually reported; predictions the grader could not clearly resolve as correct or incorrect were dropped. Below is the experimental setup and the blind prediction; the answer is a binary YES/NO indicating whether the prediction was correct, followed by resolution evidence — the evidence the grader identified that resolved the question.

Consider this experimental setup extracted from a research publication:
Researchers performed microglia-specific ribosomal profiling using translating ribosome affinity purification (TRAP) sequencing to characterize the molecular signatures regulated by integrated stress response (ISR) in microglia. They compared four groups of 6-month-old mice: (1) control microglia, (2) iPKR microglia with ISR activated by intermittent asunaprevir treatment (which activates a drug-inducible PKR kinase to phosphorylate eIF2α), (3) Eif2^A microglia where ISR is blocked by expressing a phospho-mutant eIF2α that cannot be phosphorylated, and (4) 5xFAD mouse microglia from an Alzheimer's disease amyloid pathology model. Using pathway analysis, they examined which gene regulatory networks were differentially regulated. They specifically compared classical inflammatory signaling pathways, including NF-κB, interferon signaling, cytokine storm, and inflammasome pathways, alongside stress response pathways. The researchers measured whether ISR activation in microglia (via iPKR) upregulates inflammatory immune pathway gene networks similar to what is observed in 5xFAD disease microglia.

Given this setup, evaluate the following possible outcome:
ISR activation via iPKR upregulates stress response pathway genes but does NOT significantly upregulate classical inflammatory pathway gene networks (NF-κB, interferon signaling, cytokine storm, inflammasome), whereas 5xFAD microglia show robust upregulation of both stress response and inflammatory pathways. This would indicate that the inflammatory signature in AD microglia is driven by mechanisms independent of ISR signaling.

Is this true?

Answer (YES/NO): YES